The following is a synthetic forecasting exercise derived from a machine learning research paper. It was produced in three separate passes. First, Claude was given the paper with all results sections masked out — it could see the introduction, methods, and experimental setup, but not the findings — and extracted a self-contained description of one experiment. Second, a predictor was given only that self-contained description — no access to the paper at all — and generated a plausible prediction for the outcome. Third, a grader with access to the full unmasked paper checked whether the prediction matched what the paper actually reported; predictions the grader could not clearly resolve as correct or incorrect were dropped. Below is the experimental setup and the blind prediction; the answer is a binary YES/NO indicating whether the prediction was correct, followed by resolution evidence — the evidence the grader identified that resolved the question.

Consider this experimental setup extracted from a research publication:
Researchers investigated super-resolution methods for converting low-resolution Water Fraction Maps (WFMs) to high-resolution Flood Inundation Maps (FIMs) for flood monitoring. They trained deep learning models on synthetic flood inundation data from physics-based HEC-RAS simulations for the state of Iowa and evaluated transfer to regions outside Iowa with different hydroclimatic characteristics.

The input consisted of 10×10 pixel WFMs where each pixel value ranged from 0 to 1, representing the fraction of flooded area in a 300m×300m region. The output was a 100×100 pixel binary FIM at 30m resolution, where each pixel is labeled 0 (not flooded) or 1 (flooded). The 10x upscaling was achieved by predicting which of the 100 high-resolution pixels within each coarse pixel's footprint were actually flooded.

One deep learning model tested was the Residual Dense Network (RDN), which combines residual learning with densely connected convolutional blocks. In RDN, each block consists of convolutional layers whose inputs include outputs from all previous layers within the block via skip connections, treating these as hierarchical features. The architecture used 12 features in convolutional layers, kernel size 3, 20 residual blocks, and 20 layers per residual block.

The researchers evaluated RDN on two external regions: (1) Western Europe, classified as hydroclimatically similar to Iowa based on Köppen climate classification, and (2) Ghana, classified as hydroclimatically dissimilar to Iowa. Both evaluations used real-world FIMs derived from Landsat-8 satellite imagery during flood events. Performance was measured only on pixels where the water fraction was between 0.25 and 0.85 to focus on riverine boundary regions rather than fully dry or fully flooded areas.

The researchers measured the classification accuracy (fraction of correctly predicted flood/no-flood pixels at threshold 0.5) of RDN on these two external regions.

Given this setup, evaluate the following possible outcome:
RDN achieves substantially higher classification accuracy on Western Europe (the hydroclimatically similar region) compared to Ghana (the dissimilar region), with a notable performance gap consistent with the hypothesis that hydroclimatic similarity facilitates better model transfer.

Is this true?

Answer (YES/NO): YES